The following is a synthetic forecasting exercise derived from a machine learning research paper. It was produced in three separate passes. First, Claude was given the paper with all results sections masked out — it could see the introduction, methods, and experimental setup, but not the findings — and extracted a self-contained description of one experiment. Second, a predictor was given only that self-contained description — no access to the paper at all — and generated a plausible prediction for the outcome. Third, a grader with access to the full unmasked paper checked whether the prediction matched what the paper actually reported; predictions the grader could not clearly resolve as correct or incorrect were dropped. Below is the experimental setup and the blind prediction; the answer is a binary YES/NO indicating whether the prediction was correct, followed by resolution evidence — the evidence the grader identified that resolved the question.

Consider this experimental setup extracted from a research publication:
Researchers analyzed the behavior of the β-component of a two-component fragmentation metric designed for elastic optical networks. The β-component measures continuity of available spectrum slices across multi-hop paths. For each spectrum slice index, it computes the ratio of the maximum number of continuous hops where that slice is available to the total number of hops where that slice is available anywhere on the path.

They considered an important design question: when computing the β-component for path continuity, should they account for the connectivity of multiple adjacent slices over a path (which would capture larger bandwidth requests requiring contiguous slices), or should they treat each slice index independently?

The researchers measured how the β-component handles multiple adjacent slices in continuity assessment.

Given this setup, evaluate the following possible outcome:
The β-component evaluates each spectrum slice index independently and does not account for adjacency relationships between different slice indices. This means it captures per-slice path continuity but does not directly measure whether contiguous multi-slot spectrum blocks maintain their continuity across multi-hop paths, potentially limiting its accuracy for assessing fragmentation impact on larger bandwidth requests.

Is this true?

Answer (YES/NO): YES